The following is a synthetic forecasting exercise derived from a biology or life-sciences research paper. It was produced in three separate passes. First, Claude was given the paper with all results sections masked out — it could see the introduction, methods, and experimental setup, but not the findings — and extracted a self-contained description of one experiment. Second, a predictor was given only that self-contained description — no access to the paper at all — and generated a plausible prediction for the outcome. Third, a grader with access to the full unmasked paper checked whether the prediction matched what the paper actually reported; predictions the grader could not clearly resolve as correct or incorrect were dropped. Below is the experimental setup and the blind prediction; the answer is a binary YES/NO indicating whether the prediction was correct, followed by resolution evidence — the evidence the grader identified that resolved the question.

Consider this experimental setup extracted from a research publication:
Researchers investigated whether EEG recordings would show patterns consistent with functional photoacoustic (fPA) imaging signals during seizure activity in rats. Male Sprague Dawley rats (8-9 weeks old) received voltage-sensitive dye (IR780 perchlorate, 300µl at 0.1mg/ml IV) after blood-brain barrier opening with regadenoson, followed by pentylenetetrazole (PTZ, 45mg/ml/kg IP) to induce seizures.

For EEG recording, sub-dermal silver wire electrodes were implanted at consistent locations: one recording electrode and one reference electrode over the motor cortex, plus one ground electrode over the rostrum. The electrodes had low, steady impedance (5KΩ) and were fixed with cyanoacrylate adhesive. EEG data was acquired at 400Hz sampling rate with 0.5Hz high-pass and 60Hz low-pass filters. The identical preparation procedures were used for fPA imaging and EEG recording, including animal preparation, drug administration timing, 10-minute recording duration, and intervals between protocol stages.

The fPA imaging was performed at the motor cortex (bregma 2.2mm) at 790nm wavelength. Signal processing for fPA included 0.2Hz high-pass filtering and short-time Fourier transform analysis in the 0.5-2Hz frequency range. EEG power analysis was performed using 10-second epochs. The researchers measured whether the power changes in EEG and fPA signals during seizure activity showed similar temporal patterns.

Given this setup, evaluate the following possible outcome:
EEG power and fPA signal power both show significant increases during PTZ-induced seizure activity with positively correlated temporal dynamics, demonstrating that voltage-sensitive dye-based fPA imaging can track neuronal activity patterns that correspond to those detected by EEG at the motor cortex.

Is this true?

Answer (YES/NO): NO